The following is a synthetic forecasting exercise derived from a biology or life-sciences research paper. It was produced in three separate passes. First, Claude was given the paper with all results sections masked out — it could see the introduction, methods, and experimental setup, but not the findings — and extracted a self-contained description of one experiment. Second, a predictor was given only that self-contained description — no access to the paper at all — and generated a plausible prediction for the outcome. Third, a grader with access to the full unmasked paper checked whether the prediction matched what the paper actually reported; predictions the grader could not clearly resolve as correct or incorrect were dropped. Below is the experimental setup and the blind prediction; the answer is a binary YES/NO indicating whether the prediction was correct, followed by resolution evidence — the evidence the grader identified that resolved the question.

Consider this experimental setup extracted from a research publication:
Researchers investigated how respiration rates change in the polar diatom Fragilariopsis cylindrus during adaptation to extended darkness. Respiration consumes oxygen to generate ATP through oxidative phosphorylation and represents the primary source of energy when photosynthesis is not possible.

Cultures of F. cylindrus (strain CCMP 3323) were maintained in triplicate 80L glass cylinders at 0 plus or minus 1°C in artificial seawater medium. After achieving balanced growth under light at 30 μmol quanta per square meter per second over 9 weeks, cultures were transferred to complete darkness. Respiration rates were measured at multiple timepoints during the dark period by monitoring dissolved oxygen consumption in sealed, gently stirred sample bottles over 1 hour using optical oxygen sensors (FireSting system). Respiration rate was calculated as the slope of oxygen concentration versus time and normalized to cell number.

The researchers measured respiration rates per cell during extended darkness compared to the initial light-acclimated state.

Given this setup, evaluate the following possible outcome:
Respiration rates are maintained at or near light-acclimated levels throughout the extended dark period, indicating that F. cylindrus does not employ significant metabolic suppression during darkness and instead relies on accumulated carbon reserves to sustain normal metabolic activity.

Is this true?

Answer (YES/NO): NO